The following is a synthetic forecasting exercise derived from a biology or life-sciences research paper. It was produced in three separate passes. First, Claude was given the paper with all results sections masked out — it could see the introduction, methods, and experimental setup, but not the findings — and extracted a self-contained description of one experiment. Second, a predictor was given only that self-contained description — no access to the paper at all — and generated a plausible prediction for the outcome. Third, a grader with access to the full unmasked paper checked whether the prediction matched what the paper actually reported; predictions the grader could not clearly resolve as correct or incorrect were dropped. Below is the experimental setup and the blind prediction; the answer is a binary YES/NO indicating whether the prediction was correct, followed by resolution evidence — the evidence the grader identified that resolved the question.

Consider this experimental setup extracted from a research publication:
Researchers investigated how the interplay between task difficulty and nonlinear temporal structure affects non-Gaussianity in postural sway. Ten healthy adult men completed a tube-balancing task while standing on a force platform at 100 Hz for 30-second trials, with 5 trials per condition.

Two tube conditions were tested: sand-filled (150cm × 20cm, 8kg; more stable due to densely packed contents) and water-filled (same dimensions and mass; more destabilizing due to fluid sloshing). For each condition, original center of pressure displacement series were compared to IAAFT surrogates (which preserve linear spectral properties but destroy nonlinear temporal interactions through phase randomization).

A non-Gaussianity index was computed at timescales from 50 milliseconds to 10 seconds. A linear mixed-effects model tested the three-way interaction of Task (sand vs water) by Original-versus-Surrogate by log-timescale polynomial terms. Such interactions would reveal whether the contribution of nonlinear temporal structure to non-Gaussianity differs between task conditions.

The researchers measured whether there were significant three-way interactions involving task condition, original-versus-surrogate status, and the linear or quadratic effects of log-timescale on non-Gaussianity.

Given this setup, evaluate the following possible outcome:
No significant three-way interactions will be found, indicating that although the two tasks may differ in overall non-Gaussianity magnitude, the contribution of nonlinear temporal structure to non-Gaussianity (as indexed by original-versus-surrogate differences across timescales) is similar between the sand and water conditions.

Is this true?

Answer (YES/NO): NO